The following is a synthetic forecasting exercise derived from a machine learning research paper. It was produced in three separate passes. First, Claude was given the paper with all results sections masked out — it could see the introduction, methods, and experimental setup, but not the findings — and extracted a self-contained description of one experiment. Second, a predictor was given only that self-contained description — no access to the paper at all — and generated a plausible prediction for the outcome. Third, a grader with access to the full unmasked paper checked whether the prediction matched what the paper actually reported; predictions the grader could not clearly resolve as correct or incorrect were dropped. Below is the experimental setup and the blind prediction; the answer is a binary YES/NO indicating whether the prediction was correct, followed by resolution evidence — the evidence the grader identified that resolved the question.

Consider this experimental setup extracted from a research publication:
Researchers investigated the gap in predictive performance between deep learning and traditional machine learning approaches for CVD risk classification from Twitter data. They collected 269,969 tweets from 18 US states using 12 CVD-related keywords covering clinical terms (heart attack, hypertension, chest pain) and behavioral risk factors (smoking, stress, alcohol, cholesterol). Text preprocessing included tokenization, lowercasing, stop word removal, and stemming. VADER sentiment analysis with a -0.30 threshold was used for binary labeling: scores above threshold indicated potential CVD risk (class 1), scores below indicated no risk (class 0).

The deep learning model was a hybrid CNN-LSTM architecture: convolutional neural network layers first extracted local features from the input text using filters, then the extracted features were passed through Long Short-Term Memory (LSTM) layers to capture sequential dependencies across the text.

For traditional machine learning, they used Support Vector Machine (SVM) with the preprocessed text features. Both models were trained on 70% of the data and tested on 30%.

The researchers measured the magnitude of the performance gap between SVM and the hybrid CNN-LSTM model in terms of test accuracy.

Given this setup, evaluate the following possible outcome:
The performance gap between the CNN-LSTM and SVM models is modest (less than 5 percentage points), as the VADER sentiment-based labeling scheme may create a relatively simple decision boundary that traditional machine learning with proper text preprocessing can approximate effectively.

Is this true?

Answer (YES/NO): NO